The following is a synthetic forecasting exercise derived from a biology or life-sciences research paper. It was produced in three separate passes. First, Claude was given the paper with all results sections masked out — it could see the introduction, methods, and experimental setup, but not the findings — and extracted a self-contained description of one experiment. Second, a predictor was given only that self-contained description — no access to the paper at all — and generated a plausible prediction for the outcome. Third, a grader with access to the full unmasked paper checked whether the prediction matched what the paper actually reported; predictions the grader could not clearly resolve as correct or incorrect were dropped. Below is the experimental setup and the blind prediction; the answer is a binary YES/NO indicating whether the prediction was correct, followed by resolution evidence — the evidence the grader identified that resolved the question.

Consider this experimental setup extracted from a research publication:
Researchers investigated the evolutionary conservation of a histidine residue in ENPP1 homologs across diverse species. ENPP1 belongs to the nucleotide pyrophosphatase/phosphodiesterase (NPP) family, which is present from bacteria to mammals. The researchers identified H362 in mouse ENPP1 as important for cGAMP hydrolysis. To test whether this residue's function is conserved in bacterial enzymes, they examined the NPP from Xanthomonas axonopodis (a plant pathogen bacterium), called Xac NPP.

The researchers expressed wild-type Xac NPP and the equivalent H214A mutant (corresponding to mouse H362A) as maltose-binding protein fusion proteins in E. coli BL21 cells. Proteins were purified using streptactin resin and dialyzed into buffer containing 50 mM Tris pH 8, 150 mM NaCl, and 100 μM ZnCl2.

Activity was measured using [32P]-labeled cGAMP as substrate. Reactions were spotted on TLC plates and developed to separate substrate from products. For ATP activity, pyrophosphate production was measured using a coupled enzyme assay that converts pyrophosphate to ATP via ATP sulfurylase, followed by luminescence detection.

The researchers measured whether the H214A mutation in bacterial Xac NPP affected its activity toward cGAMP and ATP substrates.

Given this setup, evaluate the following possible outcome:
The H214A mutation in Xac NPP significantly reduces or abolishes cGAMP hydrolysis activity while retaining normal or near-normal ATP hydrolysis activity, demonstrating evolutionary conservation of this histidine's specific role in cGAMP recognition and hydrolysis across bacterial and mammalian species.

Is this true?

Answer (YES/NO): YES